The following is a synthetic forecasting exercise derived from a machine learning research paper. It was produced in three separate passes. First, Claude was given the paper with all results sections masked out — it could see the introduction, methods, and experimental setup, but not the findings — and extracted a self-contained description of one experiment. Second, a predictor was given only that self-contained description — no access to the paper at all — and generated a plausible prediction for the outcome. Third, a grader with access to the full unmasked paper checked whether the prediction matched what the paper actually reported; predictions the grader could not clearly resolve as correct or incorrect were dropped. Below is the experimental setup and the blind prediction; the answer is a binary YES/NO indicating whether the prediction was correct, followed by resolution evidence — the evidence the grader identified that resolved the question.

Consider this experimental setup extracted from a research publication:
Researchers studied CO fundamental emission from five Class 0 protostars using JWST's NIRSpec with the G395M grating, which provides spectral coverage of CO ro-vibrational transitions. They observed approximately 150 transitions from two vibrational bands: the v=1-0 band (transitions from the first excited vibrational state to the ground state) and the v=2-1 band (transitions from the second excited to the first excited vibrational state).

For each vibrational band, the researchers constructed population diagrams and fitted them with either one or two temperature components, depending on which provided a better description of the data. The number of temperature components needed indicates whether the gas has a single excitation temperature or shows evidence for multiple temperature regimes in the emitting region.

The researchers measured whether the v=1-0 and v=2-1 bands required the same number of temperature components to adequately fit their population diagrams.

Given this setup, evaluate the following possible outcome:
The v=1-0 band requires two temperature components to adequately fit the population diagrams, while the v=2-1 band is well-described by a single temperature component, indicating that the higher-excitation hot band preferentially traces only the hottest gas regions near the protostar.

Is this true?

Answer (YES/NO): YES